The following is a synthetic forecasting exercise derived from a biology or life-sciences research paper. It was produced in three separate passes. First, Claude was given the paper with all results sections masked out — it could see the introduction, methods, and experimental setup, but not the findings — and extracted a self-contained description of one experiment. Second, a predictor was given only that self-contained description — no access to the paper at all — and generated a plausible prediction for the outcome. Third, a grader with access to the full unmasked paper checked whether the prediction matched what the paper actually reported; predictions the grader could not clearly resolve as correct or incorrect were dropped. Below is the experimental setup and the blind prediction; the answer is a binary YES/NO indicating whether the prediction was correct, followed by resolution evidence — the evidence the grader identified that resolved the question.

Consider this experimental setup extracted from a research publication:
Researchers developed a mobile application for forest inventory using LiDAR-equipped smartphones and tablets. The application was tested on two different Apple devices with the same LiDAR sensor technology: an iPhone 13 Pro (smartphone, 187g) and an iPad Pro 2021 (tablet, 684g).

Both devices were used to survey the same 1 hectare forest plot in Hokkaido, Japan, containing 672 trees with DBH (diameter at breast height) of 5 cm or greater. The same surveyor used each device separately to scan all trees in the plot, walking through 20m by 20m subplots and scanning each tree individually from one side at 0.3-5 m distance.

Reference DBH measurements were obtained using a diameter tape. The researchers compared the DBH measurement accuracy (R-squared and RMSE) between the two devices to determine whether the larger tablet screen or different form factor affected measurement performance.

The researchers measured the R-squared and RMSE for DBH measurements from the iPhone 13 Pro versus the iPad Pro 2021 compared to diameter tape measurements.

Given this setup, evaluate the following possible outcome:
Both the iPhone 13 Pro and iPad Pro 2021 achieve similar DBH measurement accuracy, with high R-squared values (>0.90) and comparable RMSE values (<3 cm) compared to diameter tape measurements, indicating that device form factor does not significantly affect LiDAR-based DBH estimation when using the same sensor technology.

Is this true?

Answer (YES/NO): YES